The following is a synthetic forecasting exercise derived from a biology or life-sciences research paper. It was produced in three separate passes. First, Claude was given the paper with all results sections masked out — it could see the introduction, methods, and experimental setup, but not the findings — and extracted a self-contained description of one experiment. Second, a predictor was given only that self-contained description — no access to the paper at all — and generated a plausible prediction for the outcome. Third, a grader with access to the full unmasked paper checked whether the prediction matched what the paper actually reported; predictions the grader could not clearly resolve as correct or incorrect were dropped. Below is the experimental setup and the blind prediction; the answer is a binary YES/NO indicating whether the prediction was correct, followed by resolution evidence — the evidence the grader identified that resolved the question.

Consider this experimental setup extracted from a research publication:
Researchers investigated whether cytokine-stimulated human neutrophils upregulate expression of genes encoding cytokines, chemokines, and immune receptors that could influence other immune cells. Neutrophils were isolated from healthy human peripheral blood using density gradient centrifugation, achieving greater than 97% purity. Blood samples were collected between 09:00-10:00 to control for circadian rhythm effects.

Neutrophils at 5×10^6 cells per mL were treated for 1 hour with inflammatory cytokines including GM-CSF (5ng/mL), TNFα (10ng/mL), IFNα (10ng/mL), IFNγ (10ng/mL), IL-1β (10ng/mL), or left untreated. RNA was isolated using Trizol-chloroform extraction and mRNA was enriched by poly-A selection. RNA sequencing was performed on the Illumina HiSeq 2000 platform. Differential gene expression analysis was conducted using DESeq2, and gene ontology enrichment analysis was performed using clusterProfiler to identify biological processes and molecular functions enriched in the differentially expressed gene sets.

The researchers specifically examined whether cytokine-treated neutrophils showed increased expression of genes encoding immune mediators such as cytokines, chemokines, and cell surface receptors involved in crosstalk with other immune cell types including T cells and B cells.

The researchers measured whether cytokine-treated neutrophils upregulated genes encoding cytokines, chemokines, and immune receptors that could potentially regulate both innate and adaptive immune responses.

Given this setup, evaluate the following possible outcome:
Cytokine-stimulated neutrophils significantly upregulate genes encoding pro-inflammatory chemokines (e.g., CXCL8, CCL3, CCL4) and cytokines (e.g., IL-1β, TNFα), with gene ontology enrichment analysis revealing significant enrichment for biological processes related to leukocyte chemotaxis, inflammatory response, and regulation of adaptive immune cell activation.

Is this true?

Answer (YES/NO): NO